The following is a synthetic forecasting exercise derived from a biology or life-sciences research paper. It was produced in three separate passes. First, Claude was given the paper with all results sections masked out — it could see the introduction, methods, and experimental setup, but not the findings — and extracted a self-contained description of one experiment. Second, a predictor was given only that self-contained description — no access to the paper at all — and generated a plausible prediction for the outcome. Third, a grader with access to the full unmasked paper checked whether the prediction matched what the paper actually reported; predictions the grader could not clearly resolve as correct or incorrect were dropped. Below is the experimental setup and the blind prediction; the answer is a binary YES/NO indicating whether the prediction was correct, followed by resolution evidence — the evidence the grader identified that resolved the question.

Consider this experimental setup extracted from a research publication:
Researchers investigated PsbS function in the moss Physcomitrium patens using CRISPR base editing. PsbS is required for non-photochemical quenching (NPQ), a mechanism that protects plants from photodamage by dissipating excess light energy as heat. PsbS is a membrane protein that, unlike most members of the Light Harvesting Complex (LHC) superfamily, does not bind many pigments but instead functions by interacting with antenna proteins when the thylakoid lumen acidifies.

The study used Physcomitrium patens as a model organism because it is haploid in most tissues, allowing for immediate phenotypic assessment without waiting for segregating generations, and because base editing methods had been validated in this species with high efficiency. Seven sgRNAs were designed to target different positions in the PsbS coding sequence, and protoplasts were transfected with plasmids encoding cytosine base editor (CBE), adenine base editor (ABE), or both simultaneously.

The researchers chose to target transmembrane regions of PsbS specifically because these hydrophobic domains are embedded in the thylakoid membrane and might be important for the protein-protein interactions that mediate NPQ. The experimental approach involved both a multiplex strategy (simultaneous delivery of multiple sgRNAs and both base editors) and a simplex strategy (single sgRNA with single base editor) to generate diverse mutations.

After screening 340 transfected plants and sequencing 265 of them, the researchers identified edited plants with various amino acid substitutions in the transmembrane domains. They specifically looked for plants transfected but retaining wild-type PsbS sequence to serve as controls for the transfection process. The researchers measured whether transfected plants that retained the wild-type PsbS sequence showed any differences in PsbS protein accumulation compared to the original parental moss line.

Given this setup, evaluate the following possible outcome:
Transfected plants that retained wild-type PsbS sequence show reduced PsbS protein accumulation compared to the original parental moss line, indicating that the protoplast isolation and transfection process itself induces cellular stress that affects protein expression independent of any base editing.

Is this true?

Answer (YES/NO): NO